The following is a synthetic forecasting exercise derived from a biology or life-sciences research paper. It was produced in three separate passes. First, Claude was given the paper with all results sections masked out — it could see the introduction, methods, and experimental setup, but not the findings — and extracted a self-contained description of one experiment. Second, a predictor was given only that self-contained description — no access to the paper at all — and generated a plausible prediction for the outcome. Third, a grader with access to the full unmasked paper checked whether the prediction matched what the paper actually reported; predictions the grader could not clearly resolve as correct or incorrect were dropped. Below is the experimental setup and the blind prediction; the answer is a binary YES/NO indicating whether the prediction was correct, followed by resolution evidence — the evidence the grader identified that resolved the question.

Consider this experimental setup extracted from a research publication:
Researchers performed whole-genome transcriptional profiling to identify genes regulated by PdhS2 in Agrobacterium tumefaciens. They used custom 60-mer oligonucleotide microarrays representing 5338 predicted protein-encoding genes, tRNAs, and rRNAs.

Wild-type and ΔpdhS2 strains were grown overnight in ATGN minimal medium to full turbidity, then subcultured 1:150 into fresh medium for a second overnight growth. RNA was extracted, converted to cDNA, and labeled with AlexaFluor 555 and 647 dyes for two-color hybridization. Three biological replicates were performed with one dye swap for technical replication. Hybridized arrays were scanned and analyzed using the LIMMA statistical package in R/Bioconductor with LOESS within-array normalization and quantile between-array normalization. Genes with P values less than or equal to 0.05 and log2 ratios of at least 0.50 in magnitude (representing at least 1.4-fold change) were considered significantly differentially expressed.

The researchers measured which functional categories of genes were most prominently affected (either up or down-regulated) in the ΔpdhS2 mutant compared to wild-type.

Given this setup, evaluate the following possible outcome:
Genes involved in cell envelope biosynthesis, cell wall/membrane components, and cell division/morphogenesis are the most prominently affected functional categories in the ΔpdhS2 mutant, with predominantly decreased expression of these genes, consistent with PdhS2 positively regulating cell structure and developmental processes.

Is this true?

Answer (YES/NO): NO